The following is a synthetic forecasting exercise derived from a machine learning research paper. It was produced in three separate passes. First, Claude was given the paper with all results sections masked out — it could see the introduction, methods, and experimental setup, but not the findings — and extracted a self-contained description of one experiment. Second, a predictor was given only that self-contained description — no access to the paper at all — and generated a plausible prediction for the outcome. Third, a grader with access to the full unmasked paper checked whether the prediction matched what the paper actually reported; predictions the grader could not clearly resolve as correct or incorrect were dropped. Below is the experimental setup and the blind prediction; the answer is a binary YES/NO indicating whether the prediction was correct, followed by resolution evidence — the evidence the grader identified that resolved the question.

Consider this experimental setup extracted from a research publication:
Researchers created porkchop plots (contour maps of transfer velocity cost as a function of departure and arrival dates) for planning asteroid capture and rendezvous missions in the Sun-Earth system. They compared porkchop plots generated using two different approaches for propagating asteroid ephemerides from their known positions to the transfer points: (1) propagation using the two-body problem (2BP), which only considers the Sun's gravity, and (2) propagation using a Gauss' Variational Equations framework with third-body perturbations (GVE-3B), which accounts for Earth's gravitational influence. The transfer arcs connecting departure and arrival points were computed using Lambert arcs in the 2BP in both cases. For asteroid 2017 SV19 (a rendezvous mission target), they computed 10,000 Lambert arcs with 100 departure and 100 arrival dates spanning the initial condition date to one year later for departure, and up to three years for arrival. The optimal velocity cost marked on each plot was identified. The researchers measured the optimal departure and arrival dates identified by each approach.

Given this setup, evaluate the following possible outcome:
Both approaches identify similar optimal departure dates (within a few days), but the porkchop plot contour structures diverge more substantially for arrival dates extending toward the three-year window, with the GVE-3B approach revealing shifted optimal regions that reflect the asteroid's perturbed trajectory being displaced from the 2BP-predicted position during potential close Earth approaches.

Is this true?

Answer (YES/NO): NO